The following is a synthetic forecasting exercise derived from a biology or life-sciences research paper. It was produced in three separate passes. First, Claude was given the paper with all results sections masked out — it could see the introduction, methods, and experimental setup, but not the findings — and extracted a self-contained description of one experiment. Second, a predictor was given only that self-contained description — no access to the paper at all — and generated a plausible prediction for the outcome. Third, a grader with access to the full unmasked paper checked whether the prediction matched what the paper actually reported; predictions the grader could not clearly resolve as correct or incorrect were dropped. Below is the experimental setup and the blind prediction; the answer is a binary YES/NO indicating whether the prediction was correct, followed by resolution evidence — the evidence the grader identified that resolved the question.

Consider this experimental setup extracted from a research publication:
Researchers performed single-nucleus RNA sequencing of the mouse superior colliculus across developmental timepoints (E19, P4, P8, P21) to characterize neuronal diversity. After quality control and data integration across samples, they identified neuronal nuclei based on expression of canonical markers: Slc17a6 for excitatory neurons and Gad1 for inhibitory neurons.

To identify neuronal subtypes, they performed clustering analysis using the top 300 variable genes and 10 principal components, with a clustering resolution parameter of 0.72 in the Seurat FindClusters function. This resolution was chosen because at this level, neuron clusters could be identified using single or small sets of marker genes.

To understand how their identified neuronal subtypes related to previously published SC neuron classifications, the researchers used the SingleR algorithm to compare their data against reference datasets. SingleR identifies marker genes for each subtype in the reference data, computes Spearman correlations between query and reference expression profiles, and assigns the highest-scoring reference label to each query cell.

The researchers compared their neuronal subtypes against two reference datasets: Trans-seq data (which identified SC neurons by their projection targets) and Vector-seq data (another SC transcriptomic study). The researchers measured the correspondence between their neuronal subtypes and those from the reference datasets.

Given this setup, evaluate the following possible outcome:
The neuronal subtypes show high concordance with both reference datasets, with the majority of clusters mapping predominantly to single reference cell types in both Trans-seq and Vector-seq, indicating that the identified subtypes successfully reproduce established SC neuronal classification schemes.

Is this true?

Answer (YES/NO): NO